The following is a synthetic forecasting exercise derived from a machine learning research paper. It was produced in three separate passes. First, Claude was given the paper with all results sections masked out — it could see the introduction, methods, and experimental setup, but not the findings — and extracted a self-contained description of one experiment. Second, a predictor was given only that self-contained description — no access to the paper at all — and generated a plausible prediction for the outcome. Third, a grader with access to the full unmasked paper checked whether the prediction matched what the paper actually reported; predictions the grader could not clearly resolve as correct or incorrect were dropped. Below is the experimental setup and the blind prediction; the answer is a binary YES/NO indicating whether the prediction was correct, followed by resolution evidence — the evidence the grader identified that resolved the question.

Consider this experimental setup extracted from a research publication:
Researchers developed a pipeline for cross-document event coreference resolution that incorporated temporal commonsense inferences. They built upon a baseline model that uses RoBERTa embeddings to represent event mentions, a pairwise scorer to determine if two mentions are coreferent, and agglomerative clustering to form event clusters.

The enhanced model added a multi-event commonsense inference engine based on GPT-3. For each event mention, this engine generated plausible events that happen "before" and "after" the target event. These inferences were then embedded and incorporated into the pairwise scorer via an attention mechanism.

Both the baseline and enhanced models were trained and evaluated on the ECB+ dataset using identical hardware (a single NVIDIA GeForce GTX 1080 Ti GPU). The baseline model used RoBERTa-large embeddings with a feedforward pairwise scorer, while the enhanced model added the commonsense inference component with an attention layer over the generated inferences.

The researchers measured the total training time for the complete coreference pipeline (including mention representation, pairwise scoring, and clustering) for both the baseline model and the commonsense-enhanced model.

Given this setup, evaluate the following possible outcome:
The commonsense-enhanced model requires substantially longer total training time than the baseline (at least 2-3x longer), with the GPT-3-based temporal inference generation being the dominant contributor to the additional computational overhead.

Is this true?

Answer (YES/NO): NO